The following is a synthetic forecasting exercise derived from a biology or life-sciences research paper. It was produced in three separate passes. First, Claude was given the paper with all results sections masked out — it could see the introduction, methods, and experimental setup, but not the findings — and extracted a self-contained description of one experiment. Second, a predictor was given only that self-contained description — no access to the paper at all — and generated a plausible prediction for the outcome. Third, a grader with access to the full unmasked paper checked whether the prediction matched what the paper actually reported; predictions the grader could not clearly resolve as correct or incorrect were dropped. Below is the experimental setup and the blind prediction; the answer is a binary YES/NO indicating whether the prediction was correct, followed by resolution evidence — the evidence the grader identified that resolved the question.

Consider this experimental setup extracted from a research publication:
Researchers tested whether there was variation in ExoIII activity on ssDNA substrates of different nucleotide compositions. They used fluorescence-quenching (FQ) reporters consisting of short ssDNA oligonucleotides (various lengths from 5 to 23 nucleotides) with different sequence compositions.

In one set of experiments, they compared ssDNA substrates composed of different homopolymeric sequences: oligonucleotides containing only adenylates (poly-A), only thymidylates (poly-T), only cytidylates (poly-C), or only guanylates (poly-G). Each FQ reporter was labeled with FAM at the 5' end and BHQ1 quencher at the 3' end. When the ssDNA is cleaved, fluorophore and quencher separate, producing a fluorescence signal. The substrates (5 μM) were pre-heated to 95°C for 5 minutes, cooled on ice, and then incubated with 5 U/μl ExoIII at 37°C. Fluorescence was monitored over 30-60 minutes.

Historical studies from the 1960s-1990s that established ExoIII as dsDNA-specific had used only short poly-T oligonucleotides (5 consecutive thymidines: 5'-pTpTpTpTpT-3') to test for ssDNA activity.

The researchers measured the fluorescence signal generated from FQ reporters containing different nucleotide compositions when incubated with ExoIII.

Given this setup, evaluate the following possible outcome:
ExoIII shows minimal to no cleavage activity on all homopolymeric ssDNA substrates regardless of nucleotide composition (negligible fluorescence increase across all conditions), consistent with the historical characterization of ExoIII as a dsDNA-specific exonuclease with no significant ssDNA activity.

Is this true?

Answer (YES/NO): NO